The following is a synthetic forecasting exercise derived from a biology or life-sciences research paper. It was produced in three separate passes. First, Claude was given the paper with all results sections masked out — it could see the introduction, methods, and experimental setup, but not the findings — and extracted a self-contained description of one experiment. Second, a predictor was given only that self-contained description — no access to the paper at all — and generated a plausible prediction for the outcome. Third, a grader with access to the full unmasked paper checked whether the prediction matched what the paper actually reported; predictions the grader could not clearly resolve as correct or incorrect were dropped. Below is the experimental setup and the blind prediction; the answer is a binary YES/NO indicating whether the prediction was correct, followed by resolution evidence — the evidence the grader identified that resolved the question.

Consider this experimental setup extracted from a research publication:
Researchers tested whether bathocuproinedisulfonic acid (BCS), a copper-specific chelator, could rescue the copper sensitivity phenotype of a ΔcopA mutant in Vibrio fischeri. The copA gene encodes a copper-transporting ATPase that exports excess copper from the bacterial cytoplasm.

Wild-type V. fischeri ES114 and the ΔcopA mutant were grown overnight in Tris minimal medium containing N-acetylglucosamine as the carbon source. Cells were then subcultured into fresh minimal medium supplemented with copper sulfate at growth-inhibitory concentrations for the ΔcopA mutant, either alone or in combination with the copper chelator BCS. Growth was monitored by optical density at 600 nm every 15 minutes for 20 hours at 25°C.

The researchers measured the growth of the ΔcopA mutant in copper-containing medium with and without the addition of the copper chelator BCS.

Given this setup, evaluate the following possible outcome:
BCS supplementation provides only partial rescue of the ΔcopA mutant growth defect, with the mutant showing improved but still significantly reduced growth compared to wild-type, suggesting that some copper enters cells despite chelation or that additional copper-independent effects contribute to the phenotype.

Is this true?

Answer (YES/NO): NO